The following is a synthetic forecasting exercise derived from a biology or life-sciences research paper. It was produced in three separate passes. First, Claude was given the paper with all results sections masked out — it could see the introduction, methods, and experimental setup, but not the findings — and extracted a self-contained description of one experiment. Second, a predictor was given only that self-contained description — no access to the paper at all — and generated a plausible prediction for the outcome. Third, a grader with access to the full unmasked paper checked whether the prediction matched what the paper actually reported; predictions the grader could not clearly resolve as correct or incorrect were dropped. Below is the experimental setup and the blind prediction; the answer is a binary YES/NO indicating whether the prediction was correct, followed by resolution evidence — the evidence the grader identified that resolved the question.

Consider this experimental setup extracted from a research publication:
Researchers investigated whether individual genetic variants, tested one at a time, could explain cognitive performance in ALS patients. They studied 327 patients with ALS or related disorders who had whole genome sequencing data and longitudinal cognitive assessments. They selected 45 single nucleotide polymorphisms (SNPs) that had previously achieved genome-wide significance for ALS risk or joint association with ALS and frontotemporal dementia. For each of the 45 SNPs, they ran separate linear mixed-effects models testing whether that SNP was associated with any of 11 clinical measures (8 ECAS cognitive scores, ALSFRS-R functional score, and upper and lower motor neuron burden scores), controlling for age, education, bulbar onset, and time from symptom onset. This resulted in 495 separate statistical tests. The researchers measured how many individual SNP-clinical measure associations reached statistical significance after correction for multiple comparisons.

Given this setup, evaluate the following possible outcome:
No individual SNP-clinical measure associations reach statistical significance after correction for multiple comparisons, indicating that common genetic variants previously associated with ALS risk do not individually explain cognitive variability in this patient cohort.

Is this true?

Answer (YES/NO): YES